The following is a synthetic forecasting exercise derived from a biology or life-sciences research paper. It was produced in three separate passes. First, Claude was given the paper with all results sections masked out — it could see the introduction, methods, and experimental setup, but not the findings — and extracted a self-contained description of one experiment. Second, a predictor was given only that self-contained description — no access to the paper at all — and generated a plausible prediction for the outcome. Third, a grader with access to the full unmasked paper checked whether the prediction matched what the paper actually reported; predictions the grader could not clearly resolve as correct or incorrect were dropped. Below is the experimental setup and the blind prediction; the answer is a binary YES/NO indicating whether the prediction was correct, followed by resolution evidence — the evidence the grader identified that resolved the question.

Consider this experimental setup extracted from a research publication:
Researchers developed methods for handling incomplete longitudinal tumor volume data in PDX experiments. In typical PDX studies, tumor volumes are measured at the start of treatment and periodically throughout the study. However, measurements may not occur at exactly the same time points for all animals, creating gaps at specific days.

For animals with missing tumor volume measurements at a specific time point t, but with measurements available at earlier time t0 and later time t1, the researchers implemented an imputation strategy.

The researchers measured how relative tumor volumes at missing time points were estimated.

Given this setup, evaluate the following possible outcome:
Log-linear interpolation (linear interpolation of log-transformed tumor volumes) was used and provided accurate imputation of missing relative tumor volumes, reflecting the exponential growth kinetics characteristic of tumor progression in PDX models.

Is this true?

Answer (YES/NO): NO